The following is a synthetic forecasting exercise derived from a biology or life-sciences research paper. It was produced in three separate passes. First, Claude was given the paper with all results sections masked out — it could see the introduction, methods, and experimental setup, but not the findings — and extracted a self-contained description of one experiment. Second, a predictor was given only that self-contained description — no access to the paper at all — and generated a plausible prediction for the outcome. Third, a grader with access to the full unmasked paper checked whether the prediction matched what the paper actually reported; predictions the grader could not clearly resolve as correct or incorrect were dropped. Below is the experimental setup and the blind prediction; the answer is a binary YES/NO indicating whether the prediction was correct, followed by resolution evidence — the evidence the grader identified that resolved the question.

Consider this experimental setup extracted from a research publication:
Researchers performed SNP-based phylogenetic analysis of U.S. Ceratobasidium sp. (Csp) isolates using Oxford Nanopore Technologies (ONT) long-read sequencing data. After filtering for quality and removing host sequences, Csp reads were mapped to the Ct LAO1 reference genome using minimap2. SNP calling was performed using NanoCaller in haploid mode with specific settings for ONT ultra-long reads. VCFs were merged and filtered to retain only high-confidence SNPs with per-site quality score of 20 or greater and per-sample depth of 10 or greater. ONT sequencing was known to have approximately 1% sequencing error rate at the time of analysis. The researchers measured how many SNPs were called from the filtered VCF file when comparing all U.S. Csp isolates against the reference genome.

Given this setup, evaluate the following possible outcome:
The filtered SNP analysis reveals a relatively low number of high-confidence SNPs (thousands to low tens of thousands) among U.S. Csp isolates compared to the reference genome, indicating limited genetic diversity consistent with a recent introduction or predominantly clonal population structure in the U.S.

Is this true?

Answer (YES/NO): NO